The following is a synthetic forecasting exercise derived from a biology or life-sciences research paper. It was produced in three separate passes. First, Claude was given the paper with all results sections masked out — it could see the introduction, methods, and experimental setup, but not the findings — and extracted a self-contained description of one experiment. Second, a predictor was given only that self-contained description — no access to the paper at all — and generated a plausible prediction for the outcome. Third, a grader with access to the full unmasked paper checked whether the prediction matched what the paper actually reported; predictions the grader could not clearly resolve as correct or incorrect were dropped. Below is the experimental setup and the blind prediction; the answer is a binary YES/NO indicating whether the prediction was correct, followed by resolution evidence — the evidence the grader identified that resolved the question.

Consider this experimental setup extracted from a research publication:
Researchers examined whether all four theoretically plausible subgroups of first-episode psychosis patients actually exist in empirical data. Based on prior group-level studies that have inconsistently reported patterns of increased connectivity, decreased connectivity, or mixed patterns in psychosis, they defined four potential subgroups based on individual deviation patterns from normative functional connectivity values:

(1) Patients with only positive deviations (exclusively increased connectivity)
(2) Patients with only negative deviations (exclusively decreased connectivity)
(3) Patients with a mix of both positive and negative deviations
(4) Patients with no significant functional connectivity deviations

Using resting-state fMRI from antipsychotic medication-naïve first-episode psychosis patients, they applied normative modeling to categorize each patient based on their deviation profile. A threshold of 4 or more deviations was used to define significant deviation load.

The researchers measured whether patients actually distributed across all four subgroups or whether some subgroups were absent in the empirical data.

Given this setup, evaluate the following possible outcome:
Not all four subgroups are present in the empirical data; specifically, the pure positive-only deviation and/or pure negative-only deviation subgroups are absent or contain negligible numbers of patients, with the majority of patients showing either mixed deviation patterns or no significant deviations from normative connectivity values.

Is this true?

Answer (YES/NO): NO